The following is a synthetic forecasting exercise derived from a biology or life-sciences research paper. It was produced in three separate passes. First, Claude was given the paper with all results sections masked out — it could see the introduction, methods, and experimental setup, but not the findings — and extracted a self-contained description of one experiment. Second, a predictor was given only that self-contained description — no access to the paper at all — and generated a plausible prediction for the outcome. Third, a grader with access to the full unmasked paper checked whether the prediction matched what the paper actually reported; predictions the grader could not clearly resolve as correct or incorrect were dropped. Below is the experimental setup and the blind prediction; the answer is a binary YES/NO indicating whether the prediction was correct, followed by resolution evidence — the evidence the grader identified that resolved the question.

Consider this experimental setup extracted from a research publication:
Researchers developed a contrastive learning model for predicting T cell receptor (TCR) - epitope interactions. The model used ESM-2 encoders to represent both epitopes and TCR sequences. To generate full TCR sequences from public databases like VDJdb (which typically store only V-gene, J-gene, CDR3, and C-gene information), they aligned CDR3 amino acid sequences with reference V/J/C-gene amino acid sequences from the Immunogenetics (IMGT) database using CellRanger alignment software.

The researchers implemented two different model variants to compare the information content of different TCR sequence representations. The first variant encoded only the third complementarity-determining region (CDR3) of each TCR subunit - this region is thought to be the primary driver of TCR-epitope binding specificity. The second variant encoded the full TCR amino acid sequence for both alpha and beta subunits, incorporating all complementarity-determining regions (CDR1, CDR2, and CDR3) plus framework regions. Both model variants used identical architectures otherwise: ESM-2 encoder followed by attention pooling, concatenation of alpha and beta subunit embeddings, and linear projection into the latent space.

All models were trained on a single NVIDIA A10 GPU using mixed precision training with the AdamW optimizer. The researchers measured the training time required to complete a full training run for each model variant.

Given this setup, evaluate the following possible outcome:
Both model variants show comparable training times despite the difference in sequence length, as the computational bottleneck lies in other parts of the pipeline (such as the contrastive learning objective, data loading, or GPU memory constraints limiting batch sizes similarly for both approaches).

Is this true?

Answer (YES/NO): NO